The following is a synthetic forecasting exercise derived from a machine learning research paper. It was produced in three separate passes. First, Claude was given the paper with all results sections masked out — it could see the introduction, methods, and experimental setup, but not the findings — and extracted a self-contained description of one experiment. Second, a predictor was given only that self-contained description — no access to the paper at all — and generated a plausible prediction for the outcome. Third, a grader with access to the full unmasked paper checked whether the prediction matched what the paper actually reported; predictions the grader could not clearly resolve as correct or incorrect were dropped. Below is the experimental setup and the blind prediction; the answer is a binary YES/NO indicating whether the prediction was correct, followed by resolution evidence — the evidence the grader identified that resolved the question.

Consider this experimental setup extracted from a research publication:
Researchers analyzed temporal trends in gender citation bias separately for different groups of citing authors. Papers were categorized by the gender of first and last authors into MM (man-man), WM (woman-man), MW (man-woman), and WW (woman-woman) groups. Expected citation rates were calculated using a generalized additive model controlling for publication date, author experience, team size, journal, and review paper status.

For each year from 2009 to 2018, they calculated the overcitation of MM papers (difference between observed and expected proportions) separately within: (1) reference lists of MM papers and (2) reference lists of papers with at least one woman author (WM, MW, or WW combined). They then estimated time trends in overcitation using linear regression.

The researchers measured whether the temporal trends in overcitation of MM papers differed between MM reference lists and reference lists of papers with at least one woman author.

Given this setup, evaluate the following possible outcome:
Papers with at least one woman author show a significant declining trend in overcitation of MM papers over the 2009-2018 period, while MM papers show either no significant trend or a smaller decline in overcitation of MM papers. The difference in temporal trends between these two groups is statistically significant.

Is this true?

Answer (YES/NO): NO